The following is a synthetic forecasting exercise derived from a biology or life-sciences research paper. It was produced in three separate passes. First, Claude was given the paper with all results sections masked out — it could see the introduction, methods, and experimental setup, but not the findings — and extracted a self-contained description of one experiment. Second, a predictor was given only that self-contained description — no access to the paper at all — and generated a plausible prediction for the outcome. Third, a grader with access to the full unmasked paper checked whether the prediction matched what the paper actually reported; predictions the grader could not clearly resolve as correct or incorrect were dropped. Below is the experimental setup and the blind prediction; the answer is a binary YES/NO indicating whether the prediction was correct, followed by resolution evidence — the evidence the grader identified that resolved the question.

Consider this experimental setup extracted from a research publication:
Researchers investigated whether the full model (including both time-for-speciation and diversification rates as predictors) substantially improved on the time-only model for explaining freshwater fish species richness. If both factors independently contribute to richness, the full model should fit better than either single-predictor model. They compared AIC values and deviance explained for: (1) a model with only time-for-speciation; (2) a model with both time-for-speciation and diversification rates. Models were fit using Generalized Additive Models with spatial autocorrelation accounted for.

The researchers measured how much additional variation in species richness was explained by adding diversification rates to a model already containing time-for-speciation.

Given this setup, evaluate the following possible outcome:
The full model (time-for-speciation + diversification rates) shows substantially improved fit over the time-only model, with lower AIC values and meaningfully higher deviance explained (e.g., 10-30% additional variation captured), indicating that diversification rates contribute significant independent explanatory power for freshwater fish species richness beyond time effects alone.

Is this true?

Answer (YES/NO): NO